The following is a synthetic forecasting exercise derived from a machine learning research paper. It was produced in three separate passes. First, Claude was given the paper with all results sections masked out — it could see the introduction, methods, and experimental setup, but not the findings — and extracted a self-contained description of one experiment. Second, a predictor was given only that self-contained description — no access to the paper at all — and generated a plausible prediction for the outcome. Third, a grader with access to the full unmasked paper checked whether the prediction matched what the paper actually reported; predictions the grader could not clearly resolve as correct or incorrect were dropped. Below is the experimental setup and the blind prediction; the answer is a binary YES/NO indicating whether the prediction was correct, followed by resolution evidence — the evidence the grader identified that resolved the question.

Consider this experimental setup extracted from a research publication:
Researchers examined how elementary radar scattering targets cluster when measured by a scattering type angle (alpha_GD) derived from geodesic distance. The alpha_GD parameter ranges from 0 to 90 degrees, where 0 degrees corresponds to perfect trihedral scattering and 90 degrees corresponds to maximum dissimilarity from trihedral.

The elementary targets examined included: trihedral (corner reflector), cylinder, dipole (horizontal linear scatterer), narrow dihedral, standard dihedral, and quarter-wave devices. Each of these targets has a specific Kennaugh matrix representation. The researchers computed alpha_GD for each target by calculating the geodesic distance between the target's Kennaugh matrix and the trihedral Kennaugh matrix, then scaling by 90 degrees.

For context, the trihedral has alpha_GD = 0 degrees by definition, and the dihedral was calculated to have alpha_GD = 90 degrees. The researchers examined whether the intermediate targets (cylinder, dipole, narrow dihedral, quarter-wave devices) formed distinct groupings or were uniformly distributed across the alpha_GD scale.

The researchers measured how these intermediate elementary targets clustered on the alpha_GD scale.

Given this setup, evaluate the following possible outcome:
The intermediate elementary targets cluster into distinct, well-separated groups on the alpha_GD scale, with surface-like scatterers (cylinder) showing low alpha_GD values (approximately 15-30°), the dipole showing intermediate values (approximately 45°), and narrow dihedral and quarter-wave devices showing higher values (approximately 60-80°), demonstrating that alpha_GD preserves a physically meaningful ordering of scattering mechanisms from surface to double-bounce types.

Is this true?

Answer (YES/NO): NO